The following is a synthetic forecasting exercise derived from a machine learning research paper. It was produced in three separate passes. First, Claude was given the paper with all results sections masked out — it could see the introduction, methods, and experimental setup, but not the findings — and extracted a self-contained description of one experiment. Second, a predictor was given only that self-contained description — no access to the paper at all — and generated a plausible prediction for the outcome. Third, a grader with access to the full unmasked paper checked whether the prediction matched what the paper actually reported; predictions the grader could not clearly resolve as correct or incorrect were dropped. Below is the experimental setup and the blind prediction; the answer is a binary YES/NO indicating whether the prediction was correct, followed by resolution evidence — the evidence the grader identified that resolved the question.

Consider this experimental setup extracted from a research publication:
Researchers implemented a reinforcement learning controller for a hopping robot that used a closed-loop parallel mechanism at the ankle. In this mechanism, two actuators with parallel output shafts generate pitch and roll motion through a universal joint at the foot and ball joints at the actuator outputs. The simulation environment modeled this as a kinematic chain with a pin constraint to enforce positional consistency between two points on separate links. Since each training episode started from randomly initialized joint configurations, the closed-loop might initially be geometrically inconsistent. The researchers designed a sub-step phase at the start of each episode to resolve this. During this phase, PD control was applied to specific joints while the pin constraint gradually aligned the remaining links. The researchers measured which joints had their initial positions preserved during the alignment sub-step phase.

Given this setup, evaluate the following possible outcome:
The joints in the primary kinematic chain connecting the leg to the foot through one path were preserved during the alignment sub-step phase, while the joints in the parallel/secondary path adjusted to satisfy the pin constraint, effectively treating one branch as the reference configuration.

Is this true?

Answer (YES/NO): NO